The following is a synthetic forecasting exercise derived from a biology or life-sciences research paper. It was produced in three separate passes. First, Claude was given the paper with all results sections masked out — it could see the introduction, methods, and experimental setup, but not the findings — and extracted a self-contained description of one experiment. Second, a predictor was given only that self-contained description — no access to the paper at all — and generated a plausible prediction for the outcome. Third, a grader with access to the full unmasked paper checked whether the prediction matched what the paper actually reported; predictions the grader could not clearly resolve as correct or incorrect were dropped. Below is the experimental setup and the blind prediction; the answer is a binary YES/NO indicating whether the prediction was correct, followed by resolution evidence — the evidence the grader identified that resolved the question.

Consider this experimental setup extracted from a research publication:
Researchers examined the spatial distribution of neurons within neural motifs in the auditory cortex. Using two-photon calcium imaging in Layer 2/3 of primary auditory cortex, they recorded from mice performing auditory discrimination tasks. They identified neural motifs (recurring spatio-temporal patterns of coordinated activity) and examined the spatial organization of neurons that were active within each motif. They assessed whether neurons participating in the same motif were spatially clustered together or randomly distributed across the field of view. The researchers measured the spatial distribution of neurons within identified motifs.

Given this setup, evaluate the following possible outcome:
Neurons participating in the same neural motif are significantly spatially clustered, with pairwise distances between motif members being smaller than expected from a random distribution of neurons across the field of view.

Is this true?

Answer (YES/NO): NO